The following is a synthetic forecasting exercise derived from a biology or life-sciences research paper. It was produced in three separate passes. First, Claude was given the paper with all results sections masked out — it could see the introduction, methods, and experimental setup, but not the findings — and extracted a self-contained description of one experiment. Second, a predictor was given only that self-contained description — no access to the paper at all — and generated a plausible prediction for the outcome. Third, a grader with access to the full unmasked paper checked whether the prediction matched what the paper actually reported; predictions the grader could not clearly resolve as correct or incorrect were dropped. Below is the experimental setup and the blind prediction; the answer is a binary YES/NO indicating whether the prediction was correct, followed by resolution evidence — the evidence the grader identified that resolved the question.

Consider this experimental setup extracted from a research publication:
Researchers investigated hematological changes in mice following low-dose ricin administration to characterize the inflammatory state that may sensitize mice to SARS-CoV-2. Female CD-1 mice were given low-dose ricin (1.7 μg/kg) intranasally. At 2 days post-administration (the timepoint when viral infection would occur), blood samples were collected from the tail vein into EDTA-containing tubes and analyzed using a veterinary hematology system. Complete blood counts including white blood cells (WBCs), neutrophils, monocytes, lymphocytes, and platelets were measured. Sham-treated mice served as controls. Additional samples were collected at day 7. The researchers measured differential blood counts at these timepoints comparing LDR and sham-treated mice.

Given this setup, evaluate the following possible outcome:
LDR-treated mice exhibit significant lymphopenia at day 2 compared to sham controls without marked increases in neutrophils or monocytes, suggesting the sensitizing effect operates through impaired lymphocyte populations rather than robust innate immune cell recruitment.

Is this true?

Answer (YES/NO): NO